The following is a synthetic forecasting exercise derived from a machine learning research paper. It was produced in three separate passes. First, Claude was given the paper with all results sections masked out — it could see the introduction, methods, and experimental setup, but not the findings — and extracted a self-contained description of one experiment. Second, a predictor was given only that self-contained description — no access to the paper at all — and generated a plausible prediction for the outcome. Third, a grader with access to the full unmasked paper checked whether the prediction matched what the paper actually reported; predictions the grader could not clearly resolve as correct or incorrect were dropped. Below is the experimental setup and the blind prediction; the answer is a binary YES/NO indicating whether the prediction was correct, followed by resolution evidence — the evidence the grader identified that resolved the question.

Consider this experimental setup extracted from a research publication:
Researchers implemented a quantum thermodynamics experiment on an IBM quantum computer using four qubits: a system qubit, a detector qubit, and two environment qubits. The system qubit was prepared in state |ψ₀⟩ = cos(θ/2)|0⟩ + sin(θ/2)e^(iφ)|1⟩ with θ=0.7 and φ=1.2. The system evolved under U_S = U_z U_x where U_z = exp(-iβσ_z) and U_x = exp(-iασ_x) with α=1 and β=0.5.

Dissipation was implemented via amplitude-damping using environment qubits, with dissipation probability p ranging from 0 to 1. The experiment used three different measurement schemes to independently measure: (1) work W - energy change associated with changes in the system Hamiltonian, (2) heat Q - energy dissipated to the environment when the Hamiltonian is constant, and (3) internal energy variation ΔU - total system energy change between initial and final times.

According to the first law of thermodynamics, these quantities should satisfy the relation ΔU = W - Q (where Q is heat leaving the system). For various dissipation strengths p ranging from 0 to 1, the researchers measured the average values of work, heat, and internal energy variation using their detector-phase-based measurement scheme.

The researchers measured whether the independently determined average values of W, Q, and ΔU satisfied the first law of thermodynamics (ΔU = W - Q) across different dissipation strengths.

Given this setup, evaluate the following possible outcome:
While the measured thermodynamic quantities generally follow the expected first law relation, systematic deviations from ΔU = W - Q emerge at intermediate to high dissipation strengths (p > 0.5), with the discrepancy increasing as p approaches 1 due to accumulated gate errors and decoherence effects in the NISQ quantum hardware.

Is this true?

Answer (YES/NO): NO